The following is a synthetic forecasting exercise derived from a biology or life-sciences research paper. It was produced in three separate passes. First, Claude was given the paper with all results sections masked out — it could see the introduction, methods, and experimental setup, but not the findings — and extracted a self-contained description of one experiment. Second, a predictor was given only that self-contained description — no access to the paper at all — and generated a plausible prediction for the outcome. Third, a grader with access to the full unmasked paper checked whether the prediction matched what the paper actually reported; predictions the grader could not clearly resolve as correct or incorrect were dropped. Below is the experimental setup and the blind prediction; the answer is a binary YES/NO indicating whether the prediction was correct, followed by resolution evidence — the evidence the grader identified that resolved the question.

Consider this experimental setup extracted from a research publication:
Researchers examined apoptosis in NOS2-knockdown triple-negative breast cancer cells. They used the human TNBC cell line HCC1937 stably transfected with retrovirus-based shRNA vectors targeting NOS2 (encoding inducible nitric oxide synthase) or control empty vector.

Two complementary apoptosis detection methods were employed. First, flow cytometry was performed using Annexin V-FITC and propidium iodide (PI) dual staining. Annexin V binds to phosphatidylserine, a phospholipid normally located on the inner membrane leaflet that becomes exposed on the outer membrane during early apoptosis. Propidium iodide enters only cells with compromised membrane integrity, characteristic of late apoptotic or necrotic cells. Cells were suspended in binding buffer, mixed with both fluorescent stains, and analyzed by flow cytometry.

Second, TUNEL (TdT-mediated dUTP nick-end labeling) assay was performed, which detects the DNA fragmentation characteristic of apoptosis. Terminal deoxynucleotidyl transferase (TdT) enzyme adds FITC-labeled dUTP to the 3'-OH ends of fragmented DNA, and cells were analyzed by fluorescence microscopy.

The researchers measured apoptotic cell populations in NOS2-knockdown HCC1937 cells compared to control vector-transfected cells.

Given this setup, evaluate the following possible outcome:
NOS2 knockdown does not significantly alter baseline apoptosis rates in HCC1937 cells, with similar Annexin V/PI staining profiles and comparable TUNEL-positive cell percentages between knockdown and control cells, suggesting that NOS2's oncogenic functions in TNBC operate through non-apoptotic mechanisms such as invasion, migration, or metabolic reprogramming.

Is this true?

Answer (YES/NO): YES